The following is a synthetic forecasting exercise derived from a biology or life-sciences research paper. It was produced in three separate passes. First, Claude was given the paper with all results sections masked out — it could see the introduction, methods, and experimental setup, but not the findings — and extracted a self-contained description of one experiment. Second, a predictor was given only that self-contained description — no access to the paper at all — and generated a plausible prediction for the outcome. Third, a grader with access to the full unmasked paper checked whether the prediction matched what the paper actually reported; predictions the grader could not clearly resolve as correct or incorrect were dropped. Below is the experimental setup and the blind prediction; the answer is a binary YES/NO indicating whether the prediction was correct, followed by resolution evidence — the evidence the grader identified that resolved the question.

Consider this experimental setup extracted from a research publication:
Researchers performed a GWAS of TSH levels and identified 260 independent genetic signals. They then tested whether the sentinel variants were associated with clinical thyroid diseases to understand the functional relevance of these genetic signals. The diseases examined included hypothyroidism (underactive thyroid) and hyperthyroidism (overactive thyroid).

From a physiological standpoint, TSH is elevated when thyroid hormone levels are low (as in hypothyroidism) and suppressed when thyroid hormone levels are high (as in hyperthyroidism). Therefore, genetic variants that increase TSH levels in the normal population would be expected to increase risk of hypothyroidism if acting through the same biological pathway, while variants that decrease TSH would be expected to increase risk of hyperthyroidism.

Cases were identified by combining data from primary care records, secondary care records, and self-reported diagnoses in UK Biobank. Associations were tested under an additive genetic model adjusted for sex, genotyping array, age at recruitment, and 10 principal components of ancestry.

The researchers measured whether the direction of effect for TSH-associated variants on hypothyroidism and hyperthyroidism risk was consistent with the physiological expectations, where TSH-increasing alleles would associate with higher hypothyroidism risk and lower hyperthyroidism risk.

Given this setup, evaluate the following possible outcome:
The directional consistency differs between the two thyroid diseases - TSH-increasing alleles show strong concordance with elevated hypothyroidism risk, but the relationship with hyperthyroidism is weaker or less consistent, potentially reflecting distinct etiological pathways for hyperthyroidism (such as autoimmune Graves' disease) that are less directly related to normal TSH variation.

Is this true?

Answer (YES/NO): NO